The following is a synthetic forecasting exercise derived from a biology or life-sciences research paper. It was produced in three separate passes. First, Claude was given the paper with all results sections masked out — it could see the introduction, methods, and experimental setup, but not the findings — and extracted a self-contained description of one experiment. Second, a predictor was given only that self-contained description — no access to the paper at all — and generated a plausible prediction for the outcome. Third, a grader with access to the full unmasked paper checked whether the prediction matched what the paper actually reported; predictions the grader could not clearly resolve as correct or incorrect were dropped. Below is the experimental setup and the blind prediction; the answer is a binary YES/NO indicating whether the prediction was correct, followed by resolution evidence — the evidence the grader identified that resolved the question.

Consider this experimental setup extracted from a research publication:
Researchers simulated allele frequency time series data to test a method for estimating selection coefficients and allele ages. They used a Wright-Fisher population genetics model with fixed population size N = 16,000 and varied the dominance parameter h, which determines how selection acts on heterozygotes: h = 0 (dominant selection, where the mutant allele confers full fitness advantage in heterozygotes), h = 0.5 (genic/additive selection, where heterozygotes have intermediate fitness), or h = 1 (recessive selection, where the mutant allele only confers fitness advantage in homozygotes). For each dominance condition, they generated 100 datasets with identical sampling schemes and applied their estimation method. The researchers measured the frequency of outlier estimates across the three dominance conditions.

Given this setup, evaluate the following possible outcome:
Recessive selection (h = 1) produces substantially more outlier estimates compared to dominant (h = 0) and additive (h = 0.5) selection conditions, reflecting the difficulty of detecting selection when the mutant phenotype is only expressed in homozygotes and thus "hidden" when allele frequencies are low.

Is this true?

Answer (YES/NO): YES